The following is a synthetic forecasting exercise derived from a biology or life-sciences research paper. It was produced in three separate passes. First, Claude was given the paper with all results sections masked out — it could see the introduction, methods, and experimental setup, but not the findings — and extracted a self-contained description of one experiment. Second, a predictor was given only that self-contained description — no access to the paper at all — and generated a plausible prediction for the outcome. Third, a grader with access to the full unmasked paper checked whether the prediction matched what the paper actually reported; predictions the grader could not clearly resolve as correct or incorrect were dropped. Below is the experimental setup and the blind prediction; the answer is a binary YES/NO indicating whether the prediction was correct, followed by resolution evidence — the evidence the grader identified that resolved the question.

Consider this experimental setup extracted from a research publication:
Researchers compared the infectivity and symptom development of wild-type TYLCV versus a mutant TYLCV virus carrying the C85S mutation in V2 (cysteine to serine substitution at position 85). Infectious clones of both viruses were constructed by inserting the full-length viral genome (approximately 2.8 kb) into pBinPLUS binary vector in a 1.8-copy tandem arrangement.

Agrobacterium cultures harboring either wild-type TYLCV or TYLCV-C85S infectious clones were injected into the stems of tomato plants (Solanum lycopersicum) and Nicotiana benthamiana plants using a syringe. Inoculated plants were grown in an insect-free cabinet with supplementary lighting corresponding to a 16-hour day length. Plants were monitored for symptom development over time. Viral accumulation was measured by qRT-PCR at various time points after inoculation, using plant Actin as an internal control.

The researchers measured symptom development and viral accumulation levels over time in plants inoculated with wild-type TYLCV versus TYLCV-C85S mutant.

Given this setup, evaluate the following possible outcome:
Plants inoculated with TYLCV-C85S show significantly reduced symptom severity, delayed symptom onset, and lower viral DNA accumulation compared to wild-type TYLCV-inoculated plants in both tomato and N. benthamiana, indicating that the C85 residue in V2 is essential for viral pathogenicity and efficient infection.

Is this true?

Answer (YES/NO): YES